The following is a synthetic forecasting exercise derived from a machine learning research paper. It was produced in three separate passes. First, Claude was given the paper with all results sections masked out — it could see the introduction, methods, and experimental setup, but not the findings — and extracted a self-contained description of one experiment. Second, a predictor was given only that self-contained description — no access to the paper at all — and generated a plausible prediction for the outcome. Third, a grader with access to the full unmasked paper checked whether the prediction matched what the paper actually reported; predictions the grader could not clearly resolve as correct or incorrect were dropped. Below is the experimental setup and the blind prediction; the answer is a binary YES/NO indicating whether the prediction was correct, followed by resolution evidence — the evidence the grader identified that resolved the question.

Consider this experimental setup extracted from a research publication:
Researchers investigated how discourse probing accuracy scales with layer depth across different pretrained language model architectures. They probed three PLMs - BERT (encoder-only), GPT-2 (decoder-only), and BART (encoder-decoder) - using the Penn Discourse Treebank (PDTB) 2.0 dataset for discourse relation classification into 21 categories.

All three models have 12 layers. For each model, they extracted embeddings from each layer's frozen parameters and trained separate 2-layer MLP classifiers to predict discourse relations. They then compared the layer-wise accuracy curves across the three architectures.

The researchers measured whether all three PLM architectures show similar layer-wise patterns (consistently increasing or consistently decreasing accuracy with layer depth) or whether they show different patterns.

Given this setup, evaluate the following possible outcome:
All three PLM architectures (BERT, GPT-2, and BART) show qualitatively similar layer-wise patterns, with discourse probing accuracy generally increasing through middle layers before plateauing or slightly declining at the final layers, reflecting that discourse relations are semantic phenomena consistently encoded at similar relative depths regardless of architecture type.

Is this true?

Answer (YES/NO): NO